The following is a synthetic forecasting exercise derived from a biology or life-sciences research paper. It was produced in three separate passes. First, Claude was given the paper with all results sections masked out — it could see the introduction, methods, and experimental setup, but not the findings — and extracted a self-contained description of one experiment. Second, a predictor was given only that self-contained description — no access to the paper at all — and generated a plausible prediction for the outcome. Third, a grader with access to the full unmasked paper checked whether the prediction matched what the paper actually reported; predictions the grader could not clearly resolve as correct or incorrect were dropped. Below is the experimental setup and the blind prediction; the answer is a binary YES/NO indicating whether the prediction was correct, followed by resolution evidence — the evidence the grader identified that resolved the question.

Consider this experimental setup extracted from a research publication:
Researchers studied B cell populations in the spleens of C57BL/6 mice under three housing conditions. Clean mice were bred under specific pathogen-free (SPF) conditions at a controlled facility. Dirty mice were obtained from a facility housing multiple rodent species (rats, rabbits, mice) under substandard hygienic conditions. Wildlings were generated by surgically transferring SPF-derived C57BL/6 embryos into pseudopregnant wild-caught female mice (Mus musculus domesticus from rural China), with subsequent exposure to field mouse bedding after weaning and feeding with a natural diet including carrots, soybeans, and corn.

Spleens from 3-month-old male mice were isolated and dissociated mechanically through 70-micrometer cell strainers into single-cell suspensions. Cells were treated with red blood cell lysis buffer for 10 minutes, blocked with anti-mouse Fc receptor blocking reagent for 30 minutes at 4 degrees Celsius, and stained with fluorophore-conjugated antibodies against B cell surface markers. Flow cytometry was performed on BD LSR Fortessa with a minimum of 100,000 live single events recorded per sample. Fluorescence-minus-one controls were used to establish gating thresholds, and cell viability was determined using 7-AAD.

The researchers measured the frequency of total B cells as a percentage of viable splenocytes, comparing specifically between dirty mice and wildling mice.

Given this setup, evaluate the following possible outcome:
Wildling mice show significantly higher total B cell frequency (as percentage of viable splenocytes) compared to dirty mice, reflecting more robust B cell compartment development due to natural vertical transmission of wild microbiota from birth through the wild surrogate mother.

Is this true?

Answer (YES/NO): YES